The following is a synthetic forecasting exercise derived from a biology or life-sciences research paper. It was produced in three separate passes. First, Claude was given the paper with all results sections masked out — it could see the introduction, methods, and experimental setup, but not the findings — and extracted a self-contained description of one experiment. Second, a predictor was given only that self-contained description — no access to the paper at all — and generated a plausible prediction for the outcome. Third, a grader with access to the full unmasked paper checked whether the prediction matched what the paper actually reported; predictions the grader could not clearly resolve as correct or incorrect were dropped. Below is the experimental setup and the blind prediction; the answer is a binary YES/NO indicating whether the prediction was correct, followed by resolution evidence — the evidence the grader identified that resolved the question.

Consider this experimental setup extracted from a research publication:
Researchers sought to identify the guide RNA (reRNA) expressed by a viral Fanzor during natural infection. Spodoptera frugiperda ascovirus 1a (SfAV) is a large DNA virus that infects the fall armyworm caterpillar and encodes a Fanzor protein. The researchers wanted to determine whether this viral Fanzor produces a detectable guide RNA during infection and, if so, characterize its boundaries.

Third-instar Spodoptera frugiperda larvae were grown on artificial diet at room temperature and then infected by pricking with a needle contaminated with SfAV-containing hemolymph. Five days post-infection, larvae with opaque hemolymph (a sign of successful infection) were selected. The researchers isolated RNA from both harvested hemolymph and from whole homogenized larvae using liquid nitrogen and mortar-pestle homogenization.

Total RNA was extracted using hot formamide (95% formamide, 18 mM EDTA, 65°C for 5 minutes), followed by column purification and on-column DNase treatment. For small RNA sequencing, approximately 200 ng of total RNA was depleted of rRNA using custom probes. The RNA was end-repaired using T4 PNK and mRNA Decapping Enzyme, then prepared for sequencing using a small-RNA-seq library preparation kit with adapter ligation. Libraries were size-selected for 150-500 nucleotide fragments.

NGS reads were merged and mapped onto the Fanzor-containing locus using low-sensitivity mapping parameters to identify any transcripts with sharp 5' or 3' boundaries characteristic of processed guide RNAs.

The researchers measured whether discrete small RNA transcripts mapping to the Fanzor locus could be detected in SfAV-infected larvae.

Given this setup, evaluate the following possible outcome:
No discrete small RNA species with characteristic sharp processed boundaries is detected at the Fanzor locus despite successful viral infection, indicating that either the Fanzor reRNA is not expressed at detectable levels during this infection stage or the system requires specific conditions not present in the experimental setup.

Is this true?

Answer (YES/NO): NO